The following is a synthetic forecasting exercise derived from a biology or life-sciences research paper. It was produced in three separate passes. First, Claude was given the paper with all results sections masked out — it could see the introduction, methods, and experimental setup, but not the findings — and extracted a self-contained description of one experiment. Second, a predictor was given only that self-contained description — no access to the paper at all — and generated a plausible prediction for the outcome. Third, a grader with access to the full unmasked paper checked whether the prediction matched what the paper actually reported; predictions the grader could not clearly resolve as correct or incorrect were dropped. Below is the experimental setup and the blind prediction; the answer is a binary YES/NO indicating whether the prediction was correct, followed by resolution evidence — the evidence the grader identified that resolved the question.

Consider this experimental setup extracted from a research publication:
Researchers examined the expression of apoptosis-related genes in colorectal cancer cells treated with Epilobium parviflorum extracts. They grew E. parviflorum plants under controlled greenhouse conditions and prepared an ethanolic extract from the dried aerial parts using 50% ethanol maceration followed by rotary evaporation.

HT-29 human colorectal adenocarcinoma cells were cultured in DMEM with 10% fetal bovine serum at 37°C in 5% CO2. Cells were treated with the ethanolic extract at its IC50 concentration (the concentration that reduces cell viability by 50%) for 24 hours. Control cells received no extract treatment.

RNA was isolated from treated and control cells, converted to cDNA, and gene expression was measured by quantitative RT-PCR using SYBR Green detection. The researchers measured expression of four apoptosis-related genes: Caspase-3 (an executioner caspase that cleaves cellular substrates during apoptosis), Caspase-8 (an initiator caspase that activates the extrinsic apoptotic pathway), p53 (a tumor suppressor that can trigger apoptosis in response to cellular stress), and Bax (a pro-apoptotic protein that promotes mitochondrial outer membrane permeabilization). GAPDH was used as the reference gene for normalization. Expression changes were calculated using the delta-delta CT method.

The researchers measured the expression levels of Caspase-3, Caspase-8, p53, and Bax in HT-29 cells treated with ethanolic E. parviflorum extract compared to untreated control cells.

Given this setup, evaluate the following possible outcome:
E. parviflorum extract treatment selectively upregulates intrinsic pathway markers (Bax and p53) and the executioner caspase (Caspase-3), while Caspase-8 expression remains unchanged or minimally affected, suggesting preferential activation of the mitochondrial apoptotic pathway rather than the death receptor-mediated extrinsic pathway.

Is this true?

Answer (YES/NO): NO